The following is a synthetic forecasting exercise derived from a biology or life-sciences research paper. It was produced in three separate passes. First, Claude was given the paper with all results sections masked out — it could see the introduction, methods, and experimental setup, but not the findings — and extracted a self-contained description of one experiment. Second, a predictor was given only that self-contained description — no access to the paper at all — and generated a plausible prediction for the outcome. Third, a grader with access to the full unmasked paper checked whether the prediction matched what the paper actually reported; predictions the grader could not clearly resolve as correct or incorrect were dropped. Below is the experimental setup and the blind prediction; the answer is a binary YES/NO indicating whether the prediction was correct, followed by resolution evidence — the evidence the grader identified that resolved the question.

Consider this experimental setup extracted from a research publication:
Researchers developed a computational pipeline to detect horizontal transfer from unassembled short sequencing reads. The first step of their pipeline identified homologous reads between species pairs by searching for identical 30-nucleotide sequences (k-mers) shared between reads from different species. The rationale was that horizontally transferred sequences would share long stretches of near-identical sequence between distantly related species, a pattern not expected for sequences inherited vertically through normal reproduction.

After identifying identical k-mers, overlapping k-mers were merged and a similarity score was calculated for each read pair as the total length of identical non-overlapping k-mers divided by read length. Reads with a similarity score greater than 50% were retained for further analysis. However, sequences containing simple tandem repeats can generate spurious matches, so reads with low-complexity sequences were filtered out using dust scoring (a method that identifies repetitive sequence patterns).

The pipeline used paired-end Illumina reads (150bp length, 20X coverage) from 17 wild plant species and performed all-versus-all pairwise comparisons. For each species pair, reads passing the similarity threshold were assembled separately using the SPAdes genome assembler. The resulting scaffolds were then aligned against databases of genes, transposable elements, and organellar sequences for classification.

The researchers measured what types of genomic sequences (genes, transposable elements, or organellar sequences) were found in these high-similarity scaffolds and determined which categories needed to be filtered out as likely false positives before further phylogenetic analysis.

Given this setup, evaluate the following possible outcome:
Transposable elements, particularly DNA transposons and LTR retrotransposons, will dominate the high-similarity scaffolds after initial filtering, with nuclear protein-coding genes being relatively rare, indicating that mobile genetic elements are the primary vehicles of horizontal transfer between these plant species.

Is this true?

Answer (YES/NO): NO